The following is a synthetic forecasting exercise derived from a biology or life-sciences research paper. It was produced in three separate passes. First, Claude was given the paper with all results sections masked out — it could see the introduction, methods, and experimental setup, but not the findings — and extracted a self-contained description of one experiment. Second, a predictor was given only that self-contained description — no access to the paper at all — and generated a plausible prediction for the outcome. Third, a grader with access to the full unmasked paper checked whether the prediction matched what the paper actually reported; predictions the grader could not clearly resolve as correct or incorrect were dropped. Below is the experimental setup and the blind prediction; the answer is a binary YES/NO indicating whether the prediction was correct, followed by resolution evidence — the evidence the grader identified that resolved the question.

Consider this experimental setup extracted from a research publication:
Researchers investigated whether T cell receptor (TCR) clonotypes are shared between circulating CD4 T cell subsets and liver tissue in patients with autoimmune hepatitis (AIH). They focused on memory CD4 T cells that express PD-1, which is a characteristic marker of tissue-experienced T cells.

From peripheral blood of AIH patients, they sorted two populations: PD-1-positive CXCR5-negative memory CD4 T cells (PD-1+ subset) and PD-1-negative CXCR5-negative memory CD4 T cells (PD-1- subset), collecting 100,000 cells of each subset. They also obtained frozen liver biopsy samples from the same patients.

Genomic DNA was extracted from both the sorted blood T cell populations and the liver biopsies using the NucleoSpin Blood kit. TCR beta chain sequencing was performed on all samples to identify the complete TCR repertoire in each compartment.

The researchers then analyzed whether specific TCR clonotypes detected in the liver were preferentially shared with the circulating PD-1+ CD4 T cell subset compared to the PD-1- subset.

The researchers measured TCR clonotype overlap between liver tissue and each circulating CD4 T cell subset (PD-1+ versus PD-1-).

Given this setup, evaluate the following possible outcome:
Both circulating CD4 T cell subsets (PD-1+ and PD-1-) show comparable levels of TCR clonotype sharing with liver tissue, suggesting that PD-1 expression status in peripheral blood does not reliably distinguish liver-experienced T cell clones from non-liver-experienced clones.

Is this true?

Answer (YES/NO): NO